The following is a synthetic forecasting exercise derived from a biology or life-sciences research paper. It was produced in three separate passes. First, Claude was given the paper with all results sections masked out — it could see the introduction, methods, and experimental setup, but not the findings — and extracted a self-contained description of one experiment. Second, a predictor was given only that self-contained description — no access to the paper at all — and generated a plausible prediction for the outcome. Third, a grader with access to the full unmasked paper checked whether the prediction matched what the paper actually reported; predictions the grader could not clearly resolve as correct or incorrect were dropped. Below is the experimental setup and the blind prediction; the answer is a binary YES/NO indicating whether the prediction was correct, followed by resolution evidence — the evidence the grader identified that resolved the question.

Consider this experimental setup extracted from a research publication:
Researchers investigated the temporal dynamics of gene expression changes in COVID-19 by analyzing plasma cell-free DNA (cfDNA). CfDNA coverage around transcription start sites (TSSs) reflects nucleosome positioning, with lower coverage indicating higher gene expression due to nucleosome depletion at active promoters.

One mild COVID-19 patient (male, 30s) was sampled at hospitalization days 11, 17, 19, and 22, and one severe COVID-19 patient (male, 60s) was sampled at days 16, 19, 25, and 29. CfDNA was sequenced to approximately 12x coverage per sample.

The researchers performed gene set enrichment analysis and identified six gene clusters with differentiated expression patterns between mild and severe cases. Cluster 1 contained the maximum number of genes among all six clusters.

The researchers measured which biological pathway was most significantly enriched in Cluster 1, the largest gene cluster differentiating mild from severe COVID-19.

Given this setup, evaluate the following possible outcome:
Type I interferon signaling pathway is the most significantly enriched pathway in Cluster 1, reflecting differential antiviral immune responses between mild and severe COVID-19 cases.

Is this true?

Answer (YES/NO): NO